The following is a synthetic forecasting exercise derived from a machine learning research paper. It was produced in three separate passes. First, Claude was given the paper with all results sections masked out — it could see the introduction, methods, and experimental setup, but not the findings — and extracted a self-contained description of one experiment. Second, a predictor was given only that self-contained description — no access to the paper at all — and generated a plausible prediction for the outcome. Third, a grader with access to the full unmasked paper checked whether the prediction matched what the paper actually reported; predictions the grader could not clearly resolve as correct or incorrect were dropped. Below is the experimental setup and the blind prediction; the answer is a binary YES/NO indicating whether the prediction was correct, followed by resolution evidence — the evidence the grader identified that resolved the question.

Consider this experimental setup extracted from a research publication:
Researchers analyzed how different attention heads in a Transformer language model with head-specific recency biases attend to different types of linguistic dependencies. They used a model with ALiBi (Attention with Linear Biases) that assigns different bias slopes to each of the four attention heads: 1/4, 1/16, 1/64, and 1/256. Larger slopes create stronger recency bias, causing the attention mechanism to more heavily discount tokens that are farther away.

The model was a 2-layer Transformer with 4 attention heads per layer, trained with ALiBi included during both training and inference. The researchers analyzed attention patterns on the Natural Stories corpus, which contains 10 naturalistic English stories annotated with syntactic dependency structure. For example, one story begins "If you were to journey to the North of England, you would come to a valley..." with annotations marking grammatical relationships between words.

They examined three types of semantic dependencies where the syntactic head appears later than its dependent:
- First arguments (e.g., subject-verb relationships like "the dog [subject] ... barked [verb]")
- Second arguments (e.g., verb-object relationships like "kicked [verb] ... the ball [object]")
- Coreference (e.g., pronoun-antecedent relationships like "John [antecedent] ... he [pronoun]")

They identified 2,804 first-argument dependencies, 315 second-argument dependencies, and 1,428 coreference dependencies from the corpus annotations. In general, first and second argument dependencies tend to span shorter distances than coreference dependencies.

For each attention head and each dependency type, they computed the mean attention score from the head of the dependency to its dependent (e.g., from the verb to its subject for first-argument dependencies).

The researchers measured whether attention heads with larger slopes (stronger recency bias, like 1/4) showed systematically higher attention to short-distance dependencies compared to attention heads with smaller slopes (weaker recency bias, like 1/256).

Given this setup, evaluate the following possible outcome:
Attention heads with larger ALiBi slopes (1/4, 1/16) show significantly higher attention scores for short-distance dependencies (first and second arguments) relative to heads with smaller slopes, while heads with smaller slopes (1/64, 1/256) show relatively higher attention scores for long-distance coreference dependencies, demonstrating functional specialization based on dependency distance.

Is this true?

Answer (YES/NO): NO